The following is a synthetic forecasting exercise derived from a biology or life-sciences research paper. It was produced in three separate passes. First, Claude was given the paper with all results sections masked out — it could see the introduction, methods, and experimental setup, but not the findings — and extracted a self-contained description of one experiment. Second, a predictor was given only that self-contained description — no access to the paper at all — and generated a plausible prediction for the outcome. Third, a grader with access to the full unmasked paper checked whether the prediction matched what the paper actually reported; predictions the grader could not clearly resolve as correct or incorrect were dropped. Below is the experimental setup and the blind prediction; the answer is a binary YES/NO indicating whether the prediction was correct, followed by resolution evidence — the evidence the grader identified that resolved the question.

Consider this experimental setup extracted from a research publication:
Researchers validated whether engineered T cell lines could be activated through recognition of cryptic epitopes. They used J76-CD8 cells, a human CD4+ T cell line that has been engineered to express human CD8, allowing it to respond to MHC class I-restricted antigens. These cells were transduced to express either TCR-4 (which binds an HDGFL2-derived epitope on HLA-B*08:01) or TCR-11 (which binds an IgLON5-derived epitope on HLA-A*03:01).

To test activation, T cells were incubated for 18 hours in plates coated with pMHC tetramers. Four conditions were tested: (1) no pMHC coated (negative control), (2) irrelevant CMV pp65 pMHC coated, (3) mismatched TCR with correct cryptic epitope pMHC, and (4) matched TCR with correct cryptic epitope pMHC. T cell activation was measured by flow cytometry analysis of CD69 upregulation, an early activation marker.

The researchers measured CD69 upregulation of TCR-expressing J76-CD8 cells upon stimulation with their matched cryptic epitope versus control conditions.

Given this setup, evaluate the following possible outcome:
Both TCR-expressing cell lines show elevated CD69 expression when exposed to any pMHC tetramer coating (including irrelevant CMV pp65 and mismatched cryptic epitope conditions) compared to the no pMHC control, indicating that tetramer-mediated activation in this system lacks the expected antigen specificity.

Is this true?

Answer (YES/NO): NO